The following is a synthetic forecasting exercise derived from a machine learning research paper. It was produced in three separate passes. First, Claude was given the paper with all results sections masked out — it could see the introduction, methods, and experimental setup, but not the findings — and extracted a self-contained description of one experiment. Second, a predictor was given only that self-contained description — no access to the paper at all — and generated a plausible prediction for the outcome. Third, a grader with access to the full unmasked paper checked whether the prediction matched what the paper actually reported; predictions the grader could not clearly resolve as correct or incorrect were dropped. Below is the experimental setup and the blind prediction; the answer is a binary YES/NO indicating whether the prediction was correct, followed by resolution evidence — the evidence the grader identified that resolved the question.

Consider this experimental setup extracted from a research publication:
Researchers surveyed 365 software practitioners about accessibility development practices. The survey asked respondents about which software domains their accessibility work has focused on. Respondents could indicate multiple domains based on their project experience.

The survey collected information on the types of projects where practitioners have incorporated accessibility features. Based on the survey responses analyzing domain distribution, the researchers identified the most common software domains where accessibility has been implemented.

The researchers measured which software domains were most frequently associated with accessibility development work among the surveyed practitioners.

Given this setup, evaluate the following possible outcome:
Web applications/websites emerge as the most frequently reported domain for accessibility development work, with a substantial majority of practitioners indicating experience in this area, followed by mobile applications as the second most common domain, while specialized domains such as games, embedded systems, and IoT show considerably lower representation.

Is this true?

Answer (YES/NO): NO